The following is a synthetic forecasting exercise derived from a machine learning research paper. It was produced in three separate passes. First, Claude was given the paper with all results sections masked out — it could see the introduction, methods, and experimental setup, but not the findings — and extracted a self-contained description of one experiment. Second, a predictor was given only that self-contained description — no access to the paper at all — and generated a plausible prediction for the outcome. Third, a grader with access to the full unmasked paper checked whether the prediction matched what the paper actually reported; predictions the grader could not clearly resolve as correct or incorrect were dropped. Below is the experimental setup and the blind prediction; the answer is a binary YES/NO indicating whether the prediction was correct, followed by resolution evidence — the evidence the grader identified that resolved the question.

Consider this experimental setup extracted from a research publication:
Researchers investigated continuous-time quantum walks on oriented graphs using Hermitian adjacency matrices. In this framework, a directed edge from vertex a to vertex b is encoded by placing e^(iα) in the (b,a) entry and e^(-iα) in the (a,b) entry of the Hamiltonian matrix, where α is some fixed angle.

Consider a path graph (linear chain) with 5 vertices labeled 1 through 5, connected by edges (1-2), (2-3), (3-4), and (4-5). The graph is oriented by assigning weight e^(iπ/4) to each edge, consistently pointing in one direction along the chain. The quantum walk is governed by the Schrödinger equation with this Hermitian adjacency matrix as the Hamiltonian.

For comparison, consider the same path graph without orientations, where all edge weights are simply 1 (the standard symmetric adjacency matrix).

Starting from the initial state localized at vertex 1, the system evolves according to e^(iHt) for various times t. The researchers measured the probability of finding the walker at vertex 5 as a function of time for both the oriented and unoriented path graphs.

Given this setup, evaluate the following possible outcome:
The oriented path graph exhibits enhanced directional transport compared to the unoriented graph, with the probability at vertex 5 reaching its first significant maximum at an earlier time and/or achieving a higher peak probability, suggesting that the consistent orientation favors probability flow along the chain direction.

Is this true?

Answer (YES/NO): NO